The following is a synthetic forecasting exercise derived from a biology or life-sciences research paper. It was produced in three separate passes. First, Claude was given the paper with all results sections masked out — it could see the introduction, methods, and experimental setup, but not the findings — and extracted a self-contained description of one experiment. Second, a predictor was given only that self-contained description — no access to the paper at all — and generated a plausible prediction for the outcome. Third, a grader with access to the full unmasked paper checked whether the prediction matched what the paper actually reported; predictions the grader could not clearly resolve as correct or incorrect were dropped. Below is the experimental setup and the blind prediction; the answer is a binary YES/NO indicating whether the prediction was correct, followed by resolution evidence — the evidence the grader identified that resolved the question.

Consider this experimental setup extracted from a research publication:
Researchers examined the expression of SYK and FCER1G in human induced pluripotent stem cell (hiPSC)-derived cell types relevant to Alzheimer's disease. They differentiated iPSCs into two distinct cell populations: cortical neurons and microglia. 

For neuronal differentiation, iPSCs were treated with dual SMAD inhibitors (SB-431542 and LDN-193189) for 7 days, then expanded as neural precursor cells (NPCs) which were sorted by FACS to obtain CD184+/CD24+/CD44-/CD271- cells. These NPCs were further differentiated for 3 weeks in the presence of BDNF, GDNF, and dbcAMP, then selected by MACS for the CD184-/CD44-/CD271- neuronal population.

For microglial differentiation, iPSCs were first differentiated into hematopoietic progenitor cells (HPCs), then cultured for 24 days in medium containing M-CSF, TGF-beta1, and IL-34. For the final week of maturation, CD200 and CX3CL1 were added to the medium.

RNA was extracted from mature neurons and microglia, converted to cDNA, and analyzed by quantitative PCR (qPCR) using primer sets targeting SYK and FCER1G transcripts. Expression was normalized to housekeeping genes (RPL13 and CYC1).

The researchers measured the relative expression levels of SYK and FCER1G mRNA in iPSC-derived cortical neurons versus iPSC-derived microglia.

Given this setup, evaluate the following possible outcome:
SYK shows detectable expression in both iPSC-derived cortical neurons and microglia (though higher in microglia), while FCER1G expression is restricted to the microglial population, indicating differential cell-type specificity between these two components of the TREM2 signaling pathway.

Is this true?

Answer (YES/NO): NO